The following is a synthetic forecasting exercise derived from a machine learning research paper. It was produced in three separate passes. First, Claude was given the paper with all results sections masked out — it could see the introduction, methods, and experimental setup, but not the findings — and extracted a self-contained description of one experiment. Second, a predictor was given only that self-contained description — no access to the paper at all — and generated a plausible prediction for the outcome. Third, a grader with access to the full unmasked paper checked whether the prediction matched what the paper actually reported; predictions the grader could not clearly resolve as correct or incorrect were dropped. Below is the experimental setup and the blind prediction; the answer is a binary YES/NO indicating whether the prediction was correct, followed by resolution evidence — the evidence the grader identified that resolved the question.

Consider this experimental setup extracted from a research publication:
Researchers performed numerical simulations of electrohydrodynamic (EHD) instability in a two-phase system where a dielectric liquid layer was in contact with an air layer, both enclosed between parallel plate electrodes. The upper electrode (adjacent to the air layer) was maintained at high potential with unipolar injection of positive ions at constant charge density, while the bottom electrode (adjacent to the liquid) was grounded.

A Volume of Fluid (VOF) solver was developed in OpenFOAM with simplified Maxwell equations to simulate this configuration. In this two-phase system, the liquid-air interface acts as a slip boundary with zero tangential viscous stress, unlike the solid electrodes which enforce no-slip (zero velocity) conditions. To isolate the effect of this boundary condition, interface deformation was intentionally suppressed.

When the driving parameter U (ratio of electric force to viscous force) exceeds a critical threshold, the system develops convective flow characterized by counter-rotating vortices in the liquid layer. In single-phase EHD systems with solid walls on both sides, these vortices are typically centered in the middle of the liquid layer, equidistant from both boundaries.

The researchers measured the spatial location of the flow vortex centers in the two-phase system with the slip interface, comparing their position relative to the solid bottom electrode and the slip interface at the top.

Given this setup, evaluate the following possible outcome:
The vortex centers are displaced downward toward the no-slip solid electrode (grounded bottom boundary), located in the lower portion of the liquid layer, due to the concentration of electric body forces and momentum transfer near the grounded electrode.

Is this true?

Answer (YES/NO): NO